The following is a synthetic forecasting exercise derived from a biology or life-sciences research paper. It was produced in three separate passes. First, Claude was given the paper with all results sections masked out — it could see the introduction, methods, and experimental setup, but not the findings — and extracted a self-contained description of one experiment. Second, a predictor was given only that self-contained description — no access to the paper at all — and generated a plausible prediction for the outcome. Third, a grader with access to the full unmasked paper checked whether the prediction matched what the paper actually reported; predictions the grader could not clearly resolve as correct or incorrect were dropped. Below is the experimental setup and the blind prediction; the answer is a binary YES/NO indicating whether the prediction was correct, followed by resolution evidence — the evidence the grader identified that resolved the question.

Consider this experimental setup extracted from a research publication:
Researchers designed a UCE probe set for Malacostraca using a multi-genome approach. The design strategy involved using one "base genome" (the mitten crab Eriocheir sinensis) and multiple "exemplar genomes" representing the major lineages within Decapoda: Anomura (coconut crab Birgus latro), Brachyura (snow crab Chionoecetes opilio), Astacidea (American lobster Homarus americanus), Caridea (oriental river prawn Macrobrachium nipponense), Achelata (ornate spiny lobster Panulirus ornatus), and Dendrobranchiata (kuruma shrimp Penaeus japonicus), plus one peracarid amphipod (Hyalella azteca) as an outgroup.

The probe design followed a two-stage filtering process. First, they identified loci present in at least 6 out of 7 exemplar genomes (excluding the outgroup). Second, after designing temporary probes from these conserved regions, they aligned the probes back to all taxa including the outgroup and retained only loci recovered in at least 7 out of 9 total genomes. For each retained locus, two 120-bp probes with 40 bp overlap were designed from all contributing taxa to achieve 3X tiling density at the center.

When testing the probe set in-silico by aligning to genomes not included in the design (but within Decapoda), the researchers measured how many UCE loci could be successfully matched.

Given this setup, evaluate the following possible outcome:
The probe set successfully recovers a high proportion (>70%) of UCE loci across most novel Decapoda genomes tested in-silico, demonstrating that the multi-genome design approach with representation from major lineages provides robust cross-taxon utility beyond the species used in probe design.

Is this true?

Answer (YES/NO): NO